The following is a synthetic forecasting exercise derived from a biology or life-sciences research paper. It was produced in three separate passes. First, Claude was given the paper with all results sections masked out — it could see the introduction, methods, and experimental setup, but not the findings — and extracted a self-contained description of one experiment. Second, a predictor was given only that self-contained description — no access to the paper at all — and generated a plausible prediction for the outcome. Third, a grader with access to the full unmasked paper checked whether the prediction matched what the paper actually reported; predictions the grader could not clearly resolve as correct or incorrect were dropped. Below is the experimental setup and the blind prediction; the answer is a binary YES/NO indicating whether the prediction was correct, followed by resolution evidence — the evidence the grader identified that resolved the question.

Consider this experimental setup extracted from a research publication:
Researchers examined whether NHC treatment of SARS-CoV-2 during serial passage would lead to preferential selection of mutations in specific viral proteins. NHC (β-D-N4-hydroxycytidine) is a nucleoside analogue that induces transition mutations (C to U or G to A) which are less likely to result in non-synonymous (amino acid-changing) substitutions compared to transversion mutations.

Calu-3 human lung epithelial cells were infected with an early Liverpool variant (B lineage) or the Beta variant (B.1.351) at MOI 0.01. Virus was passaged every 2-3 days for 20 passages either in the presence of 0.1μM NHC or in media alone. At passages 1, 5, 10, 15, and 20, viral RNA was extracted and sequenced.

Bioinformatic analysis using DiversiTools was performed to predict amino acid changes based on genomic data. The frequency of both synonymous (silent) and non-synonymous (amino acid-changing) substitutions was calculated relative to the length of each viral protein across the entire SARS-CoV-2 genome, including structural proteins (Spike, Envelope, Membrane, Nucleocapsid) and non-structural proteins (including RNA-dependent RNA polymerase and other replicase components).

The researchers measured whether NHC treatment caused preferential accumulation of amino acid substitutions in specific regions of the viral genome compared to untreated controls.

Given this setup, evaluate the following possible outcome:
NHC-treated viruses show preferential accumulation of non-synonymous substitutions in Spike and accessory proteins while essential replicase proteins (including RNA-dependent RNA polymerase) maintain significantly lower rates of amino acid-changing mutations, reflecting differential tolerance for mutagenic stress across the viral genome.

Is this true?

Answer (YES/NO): NO